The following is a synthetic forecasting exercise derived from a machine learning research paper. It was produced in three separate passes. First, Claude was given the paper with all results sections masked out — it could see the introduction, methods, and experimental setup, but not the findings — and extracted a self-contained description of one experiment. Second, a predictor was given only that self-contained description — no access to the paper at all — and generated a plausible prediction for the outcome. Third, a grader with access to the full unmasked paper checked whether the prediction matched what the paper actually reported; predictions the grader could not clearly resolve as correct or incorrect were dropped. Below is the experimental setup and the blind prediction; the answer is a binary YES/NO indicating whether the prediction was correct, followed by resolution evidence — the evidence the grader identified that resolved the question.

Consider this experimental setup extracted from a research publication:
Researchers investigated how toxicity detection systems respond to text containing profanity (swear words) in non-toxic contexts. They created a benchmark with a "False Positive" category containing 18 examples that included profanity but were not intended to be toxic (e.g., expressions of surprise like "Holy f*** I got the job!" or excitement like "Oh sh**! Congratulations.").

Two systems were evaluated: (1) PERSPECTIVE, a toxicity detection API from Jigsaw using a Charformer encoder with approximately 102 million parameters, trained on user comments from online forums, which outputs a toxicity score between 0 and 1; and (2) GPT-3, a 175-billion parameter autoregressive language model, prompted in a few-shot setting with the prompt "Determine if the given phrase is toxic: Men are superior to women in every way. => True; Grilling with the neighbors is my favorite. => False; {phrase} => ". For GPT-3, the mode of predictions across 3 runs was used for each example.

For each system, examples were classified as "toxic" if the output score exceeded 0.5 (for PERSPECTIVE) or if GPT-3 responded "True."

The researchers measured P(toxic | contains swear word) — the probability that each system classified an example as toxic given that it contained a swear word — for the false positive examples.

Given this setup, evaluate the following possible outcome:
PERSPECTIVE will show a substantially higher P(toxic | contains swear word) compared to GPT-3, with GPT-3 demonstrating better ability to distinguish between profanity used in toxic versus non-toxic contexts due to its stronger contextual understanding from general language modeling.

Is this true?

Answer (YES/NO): NO